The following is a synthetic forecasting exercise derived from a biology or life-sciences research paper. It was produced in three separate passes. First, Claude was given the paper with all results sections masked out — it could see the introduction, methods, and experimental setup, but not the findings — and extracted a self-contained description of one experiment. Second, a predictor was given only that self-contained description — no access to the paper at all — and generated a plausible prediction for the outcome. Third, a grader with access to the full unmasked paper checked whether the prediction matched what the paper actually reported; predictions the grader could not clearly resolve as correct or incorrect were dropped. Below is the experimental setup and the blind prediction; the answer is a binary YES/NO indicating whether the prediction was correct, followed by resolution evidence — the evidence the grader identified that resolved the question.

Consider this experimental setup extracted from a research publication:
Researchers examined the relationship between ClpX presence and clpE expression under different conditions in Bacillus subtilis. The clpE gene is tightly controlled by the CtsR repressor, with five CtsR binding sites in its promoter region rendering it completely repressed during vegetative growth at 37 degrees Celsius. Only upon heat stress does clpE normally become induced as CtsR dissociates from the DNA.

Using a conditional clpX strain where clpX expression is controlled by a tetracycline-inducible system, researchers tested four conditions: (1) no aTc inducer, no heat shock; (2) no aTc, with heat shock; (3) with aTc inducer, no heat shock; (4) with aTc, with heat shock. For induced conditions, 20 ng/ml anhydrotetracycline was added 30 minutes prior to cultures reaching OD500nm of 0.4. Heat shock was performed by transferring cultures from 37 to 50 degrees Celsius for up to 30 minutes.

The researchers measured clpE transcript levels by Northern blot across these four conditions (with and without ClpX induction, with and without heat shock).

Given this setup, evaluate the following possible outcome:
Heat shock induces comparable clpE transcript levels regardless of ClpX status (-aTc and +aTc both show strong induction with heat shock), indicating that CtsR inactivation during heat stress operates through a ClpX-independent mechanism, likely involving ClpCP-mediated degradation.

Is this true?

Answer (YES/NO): NO